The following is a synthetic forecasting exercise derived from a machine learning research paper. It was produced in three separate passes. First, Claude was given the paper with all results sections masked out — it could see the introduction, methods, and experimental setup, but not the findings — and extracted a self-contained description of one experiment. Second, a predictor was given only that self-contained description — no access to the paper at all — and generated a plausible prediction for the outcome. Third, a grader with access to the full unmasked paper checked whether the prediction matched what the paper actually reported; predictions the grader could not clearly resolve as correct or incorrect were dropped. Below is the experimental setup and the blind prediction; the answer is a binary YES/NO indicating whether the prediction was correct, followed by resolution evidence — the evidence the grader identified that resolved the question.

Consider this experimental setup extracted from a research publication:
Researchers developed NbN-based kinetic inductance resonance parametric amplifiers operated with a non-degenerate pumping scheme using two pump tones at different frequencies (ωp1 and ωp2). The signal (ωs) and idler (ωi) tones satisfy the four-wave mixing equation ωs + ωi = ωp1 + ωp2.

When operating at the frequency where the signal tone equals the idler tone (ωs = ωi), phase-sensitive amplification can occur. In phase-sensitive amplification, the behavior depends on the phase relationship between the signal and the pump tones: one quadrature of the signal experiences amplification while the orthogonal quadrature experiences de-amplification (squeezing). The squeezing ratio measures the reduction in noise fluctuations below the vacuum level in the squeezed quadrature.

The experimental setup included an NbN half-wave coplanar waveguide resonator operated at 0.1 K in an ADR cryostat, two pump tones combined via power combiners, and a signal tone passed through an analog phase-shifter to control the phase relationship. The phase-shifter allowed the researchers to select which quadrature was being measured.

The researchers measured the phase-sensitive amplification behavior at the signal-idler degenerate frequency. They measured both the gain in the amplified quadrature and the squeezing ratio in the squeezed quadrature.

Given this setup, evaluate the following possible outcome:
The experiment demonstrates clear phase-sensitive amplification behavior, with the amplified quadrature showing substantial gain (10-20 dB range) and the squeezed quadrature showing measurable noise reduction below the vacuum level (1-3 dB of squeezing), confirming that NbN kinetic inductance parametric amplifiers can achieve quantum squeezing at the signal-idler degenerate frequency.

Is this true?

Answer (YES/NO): NO